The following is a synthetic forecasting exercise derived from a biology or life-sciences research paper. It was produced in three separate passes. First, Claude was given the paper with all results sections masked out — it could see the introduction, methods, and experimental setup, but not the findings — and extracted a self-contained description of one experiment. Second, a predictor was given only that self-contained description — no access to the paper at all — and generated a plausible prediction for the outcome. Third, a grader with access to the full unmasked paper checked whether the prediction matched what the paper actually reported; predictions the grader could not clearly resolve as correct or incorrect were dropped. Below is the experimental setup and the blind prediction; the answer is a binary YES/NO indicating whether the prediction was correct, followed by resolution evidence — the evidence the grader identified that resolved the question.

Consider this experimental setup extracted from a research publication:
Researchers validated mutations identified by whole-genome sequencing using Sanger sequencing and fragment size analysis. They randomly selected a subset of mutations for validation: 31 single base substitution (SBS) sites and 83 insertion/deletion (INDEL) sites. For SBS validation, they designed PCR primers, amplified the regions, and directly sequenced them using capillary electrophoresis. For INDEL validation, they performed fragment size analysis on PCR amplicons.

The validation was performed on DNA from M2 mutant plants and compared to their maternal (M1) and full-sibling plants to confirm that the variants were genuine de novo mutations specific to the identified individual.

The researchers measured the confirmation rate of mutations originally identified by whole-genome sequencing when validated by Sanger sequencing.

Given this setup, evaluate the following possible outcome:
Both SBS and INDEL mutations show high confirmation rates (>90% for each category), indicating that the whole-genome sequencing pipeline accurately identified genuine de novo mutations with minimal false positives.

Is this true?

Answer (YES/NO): NO